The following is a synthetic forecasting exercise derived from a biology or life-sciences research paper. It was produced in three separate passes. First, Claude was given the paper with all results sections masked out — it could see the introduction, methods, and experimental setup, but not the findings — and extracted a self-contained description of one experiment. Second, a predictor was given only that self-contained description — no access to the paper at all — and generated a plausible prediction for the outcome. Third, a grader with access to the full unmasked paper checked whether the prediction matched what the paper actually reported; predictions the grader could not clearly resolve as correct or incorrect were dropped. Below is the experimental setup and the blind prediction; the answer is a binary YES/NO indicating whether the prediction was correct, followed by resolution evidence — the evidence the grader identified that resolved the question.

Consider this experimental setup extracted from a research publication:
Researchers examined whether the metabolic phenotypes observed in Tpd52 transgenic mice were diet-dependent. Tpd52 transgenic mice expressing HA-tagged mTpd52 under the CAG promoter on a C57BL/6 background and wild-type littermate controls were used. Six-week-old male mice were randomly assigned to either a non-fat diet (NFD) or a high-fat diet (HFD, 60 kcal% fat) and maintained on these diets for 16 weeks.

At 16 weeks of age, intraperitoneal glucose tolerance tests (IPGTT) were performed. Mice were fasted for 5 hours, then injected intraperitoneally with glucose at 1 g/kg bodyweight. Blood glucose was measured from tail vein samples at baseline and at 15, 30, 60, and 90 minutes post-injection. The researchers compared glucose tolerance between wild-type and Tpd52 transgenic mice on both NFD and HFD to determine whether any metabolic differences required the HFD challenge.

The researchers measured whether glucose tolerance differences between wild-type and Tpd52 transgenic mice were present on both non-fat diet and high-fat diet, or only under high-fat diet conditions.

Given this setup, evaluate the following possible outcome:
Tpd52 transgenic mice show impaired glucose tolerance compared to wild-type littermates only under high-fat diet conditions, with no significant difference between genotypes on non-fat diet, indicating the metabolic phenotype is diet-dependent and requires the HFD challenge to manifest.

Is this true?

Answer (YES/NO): NO